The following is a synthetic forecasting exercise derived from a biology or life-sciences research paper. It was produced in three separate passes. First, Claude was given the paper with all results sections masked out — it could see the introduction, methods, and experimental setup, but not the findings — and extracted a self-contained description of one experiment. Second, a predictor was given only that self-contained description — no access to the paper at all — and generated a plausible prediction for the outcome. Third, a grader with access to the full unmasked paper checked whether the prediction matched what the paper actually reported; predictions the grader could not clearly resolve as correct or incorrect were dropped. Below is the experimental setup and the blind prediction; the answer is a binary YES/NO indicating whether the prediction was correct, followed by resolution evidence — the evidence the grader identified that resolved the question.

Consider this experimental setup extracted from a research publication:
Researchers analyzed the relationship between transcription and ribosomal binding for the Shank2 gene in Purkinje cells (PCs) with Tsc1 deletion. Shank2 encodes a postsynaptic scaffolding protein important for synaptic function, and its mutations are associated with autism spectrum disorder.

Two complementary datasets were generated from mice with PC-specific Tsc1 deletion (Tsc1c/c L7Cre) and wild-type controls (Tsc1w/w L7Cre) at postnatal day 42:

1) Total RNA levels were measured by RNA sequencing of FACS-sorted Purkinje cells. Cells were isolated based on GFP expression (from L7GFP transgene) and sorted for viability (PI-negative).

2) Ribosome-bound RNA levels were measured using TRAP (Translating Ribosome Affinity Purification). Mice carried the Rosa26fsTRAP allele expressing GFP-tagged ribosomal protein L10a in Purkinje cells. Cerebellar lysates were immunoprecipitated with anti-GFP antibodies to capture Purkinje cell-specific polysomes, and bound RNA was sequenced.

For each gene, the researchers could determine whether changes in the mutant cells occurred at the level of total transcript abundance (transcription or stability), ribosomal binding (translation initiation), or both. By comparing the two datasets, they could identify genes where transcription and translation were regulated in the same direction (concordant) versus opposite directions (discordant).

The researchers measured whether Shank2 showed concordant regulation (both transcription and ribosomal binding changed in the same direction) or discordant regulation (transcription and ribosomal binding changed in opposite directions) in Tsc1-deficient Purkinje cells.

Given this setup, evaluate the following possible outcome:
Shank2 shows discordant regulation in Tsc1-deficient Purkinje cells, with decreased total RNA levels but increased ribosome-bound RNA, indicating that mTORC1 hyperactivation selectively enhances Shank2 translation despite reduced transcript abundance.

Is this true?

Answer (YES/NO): NO